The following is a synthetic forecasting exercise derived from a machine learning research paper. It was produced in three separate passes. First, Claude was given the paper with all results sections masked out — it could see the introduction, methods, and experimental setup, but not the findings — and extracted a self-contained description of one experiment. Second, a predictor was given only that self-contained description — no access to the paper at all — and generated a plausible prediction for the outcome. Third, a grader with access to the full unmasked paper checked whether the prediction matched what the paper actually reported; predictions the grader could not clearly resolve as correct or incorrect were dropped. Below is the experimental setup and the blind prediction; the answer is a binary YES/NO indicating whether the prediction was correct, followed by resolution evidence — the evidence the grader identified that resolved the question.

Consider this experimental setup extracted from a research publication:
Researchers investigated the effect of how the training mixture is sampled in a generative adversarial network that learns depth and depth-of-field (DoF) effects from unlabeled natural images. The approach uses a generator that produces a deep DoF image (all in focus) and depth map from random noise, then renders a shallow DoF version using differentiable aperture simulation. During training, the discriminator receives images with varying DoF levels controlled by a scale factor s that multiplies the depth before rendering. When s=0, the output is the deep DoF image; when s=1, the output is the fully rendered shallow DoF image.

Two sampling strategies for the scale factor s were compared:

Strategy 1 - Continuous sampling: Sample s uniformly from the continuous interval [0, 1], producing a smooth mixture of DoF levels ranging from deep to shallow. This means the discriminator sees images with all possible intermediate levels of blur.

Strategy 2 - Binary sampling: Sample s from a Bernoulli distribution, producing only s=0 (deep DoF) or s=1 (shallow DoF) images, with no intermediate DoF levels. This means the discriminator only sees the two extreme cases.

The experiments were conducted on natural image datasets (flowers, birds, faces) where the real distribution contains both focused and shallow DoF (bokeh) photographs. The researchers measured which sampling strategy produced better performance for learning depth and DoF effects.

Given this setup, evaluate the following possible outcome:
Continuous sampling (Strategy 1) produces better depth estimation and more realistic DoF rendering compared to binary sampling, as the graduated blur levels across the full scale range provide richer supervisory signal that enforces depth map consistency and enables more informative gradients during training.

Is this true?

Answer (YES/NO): NO